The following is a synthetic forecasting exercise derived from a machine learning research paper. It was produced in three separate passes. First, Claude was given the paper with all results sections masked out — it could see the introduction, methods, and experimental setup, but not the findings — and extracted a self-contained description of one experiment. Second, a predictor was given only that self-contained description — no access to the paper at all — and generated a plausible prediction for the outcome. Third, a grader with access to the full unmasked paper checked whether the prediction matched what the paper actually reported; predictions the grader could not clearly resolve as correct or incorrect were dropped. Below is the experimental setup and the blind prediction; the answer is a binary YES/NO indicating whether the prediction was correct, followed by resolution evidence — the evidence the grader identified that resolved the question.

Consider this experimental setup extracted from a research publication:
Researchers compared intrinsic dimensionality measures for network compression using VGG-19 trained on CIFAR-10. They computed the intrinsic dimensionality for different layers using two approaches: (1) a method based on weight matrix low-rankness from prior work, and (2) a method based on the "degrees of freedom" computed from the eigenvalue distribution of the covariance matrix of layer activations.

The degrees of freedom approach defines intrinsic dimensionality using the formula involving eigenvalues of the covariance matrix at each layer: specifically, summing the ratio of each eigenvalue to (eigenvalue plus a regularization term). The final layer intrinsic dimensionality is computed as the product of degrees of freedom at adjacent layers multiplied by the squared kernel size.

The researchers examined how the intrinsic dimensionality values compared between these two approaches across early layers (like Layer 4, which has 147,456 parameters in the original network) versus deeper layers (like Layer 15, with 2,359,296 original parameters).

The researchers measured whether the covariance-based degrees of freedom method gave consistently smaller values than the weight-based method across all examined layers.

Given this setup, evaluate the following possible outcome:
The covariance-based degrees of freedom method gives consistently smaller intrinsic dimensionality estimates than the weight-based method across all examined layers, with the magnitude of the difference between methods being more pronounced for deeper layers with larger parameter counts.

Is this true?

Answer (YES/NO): NO